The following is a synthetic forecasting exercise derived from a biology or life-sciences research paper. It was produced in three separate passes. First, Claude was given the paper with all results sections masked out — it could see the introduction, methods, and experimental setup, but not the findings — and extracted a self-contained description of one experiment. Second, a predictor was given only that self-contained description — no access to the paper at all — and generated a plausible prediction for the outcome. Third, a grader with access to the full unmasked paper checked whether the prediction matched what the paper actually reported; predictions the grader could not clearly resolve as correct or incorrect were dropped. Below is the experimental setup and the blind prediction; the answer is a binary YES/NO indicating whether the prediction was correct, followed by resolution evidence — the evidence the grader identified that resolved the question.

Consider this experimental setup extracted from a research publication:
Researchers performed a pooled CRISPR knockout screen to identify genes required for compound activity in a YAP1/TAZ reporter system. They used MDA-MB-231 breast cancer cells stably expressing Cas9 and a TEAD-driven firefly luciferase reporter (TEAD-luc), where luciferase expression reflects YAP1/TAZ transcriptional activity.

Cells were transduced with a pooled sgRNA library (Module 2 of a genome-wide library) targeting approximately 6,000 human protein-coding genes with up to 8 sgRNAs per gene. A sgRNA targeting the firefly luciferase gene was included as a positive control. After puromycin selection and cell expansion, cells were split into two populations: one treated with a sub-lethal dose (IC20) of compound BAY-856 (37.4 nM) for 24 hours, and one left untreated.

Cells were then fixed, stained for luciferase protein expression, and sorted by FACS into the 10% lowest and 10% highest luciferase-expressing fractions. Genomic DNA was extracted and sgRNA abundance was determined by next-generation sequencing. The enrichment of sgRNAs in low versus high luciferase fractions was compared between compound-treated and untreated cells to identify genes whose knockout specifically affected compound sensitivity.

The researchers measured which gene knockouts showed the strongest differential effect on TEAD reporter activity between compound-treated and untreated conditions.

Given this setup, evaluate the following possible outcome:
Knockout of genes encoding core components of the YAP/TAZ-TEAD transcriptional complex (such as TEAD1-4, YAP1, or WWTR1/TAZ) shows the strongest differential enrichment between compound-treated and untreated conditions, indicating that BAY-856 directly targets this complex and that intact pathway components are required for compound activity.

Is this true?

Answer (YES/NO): NO